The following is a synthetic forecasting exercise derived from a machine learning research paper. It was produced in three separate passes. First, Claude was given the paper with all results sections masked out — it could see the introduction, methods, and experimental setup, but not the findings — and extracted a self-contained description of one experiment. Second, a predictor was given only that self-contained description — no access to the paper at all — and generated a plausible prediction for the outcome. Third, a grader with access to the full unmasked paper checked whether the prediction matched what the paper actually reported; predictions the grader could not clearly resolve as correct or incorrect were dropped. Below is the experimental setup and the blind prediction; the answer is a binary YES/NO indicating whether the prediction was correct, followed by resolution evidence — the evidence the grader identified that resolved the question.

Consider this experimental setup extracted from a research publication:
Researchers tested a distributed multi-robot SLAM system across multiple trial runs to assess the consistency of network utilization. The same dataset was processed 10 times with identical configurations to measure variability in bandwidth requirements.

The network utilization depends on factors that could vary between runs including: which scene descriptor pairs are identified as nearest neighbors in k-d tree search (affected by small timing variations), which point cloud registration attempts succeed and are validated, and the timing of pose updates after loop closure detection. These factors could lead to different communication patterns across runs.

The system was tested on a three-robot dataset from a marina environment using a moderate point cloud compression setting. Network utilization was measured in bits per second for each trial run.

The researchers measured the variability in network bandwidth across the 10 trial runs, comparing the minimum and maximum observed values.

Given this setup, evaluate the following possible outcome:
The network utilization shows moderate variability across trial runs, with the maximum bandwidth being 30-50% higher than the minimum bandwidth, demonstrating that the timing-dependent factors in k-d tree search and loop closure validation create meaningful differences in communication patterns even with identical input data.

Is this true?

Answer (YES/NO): NO